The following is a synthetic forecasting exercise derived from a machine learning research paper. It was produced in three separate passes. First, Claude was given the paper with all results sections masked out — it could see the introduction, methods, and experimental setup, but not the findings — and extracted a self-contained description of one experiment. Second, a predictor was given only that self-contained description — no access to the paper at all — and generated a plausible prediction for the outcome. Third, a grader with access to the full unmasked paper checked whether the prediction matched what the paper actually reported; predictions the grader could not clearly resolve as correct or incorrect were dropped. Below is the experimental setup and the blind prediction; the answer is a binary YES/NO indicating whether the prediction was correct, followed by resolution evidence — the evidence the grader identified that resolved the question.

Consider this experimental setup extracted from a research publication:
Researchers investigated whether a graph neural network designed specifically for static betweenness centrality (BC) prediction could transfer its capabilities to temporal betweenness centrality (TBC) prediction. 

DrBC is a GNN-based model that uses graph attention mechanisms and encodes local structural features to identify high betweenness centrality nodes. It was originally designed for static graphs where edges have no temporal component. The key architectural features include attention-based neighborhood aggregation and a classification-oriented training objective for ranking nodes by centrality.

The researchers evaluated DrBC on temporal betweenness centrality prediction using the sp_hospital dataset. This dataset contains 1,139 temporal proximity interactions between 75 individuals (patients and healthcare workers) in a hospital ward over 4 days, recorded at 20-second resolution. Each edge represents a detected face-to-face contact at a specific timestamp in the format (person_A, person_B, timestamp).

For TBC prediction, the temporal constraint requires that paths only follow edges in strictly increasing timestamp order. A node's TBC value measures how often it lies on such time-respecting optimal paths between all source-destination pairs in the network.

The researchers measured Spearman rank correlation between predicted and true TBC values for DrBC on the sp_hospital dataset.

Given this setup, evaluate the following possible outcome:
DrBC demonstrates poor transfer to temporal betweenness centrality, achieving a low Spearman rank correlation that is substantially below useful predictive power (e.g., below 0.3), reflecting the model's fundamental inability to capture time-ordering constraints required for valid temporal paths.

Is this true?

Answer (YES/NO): NO